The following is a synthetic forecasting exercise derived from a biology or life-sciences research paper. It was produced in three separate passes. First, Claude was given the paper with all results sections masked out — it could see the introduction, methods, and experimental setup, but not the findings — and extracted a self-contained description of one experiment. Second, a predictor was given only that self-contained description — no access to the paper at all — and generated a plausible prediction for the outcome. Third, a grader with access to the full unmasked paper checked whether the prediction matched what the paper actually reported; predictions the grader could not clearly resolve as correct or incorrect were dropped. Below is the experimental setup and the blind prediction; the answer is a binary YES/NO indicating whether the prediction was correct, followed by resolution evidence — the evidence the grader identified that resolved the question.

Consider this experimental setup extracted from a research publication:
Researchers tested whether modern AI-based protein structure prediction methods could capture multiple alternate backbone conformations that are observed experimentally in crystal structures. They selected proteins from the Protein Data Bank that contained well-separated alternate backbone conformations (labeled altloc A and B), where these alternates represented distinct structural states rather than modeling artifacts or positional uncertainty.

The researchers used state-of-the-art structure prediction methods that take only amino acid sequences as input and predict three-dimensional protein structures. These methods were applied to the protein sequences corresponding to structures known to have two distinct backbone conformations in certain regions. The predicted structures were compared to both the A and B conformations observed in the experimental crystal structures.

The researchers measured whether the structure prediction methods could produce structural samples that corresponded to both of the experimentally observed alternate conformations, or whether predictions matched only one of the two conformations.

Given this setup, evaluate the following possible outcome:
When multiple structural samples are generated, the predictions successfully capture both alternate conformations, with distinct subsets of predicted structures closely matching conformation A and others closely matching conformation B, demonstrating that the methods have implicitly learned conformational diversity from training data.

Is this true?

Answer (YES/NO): NO